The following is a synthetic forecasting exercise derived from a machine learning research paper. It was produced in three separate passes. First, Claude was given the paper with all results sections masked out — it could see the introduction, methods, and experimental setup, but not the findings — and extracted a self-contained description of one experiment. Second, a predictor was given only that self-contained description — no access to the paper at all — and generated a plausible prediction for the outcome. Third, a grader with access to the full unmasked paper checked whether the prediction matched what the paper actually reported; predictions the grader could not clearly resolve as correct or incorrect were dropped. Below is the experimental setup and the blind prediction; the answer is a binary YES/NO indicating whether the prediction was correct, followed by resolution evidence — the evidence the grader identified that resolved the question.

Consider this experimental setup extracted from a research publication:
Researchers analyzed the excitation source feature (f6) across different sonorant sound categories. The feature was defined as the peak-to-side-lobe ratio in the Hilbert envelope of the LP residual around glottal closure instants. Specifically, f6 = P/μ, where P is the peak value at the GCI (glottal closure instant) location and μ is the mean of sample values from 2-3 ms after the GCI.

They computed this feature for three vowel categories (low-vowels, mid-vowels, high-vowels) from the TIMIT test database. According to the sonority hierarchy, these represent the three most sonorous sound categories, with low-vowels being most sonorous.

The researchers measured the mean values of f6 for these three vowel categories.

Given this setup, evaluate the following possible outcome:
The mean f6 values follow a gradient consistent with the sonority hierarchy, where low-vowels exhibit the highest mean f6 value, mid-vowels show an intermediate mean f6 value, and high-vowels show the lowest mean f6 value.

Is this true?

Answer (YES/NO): NO